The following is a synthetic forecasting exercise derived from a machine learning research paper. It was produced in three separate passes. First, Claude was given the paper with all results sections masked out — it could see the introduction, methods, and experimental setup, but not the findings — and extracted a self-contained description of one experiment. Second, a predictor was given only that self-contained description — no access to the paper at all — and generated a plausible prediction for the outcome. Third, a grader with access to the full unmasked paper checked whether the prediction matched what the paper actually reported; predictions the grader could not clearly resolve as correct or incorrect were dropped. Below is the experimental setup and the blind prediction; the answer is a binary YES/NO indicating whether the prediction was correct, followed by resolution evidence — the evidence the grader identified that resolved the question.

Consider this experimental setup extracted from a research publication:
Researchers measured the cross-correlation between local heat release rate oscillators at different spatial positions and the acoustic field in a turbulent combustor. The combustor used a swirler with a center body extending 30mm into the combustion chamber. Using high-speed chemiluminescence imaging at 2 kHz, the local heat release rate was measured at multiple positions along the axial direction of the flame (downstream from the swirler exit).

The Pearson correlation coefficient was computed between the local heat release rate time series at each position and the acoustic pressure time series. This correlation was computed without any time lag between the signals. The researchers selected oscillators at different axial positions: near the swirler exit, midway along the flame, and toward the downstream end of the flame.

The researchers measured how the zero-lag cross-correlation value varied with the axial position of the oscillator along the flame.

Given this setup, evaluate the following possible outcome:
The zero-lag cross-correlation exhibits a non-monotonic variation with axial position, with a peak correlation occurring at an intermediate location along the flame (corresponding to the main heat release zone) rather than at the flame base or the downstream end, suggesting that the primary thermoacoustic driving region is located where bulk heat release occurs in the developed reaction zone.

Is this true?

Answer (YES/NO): NO